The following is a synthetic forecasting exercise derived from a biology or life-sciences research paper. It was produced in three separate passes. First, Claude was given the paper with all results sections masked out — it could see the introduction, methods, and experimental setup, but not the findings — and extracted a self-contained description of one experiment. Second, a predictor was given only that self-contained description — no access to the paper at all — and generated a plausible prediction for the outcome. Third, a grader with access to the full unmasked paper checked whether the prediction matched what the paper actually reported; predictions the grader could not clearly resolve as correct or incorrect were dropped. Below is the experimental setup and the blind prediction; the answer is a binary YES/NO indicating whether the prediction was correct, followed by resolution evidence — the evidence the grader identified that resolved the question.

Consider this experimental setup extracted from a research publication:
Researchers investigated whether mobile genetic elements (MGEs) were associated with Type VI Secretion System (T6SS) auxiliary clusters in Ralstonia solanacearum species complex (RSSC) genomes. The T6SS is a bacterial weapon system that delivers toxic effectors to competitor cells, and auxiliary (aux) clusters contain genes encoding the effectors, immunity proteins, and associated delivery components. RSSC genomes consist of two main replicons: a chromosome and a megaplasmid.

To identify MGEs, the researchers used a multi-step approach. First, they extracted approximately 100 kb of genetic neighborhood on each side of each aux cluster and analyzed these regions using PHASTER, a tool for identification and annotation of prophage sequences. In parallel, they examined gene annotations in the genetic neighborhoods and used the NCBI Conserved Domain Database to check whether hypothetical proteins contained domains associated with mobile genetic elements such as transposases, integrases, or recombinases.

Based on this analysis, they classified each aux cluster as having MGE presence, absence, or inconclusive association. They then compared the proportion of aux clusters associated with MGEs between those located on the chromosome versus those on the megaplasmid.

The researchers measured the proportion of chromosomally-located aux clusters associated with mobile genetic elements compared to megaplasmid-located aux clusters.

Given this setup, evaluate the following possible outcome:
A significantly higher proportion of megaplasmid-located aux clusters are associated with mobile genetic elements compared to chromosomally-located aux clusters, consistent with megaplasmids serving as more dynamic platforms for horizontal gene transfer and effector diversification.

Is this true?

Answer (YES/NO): NO